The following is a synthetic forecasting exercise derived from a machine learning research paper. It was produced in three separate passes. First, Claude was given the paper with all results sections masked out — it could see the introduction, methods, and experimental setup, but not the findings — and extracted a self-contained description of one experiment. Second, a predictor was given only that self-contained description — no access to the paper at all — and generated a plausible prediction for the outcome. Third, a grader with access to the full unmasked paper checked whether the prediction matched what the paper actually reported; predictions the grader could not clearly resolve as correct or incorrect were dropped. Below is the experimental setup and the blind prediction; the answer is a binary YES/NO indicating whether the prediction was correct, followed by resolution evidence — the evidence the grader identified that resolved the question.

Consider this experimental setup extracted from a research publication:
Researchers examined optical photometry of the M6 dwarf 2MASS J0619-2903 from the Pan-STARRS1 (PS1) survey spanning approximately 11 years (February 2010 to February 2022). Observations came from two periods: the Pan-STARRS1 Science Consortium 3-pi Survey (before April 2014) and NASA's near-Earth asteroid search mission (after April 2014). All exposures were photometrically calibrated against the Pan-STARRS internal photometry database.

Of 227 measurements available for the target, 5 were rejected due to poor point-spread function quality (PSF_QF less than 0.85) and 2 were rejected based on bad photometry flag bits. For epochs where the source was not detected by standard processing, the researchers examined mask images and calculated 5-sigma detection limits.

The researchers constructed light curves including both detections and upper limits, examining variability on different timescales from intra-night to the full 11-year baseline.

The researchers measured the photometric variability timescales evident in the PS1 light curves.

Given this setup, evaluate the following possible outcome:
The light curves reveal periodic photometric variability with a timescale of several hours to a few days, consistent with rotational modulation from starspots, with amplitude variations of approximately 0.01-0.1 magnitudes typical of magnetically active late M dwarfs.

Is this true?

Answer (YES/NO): NO